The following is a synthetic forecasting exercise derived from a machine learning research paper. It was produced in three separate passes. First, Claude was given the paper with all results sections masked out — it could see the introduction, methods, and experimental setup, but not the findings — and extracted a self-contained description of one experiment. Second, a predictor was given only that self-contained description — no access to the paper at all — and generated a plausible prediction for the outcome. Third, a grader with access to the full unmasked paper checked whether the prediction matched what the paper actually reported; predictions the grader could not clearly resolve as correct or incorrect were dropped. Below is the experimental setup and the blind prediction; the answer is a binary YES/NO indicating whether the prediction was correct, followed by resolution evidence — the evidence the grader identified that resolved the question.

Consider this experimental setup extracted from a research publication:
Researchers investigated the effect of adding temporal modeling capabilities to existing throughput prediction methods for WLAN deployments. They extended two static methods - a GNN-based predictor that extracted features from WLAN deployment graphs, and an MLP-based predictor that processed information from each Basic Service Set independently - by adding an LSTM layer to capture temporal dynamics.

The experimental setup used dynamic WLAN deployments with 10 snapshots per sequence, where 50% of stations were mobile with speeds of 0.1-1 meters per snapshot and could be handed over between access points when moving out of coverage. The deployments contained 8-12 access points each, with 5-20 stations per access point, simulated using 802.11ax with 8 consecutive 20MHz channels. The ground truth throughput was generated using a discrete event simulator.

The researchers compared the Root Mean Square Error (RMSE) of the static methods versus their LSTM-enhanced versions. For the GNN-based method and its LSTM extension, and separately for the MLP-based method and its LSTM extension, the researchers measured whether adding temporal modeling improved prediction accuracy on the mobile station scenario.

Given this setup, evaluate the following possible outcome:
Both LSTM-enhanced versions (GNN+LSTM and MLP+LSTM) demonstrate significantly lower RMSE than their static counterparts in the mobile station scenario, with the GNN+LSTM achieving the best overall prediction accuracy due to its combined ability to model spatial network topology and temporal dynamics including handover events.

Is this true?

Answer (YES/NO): NO